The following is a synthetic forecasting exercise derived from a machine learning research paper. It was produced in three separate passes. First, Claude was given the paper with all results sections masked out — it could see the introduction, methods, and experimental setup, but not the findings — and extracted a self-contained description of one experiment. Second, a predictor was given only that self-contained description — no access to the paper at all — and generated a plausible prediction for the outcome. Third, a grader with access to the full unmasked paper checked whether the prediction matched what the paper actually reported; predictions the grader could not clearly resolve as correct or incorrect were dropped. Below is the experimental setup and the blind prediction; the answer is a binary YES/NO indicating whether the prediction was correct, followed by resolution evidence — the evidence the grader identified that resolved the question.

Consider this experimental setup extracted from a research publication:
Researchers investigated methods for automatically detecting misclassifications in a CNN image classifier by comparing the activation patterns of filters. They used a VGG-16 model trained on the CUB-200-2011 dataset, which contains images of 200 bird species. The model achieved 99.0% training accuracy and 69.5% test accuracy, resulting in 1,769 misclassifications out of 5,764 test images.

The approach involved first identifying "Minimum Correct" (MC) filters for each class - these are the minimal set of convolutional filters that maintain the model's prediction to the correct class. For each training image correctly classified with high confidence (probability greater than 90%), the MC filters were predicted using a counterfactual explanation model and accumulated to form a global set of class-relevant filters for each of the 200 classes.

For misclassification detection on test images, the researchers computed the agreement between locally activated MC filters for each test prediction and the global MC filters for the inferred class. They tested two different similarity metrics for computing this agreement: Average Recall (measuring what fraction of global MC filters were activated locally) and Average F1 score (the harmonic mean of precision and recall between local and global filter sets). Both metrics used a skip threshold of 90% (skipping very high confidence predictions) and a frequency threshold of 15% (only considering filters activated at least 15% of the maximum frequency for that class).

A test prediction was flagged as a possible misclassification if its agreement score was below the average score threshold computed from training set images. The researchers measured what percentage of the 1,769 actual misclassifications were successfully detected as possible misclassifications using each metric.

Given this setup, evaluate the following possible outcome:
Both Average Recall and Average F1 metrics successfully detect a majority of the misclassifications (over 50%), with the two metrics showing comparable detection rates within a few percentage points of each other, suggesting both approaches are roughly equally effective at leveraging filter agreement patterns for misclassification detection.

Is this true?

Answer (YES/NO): NO